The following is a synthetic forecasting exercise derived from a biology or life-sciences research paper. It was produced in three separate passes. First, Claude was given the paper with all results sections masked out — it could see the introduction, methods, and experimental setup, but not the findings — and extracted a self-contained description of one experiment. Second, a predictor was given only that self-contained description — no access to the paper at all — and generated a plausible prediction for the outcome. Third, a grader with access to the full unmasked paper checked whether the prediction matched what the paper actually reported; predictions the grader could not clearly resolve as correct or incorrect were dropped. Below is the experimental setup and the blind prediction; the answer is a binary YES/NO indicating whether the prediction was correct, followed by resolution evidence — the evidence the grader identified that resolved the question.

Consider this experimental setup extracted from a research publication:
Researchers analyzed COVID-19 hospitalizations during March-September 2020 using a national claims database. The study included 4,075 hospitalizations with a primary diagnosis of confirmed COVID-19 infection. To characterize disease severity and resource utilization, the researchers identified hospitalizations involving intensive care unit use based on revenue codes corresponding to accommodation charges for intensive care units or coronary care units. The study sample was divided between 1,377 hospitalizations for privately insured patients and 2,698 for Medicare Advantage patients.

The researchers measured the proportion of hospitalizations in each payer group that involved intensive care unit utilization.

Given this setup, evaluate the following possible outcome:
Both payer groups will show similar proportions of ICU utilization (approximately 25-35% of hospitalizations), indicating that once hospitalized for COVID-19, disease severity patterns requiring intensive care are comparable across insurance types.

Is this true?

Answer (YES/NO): NO